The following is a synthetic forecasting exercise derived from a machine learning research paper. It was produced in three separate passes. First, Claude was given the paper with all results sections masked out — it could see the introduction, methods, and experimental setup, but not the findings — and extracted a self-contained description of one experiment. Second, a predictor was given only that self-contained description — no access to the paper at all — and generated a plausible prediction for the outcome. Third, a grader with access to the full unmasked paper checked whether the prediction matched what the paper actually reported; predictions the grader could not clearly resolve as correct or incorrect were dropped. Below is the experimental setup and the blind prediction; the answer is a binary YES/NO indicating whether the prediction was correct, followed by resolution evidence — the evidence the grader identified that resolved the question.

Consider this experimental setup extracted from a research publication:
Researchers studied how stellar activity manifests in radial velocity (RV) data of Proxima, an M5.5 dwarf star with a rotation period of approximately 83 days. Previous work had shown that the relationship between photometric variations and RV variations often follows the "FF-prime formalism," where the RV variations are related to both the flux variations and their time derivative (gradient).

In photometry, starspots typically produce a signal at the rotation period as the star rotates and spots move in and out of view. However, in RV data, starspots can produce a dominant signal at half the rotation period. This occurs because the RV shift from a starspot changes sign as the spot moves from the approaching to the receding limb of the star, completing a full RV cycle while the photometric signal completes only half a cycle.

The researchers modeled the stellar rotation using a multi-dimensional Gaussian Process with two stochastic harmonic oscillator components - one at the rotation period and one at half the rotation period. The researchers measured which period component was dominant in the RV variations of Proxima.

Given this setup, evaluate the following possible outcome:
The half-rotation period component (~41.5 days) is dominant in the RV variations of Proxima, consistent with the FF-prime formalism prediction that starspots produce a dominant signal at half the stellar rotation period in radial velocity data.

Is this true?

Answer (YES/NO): YES